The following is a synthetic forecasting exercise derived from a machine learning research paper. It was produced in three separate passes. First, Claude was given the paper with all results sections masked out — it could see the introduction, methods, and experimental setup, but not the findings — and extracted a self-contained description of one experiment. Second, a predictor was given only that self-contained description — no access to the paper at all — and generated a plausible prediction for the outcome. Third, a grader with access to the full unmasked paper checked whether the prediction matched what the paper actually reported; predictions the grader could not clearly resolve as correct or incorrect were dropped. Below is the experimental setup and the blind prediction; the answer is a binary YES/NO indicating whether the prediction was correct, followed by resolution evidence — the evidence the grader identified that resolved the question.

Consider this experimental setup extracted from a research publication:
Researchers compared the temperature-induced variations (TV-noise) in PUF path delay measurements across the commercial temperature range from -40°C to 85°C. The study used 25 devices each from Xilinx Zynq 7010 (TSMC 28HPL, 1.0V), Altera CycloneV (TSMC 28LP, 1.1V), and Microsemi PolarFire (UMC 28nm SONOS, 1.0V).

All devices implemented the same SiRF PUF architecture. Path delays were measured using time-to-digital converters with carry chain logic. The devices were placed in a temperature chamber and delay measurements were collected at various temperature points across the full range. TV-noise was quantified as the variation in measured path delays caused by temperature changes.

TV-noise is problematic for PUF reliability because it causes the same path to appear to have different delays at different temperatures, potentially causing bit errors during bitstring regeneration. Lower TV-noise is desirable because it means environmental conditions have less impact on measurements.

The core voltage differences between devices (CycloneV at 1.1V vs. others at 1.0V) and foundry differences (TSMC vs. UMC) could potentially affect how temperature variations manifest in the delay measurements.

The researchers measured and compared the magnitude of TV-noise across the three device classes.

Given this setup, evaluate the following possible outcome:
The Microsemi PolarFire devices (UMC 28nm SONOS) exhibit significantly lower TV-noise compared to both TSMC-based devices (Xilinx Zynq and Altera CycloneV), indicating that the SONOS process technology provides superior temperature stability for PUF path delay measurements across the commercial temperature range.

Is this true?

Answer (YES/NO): NO